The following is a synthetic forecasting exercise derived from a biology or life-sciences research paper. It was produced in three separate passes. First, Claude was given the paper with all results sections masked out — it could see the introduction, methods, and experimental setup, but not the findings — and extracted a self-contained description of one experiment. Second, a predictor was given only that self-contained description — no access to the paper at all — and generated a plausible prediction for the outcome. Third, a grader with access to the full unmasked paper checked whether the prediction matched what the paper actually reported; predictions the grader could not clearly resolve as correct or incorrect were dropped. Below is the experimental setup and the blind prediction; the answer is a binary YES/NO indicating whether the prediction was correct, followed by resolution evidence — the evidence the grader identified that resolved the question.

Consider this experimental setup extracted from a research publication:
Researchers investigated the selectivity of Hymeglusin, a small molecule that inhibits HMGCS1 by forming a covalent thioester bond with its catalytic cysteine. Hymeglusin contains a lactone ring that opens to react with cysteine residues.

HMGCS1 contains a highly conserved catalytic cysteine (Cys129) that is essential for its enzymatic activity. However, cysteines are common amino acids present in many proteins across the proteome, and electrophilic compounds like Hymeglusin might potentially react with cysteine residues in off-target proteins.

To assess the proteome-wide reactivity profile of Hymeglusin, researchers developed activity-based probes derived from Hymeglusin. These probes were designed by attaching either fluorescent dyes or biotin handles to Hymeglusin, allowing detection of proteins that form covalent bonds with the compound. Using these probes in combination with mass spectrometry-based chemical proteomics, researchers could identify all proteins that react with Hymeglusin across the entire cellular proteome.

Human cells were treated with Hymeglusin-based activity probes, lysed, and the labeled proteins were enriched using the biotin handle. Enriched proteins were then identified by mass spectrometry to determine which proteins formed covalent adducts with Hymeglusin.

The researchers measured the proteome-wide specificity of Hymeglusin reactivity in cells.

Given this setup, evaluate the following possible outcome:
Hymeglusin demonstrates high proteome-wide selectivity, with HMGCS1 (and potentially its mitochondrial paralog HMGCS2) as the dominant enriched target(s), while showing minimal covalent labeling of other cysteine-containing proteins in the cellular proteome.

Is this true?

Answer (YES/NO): YES